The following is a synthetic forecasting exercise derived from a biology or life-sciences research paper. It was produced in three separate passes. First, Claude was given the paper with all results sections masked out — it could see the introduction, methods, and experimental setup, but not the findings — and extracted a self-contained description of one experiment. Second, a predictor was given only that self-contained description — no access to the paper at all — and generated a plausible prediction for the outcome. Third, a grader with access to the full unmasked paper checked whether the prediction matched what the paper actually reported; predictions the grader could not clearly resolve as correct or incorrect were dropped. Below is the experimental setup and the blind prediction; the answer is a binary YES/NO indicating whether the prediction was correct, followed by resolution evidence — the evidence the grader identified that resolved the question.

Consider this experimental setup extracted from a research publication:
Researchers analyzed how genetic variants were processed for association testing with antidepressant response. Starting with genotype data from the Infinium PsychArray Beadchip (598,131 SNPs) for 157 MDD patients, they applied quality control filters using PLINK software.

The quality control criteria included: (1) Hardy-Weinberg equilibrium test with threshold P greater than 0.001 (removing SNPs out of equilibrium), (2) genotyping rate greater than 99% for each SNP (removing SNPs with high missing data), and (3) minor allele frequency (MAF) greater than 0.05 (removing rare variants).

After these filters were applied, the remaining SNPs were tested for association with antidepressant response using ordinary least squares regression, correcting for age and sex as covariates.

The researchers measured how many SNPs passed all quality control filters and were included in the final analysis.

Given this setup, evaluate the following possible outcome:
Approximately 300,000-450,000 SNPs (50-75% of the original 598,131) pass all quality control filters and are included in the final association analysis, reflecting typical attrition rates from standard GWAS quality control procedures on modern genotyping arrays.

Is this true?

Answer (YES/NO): NO